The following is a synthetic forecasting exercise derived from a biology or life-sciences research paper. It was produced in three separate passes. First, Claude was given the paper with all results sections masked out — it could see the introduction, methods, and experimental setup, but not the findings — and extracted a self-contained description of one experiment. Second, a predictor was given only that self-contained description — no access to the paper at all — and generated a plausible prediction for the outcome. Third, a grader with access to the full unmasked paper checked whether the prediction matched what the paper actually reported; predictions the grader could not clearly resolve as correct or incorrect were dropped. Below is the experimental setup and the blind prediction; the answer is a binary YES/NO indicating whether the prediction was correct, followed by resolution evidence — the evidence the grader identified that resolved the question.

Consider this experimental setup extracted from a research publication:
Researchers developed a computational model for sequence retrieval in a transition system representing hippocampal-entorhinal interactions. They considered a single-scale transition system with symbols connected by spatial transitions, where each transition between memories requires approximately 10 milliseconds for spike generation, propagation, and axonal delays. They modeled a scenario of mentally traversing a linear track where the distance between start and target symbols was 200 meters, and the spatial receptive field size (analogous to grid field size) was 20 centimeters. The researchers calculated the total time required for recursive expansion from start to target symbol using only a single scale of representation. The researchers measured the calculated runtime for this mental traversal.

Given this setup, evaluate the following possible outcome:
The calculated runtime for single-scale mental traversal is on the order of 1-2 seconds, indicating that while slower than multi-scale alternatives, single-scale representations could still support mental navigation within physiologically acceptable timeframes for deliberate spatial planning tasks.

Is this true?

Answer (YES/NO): NO